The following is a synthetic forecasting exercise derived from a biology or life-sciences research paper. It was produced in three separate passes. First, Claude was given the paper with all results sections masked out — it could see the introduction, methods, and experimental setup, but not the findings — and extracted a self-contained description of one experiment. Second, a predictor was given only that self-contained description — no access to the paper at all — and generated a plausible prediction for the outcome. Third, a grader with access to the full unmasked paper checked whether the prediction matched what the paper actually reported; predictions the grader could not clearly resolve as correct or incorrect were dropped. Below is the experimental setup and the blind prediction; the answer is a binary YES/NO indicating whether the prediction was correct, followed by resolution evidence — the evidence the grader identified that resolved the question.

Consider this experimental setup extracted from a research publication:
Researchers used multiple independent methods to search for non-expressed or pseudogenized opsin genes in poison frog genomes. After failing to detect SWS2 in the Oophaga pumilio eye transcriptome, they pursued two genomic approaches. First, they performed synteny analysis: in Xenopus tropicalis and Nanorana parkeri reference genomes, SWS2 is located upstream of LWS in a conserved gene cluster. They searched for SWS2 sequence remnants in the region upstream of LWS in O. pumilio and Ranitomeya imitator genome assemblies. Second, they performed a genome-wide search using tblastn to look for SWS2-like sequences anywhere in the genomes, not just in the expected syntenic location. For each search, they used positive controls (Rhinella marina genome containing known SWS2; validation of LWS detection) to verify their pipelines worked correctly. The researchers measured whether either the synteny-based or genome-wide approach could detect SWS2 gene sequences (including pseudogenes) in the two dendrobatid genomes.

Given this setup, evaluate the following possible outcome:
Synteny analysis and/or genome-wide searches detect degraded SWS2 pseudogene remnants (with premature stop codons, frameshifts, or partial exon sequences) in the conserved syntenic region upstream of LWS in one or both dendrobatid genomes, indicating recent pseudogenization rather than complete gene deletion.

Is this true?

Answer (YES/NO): NO